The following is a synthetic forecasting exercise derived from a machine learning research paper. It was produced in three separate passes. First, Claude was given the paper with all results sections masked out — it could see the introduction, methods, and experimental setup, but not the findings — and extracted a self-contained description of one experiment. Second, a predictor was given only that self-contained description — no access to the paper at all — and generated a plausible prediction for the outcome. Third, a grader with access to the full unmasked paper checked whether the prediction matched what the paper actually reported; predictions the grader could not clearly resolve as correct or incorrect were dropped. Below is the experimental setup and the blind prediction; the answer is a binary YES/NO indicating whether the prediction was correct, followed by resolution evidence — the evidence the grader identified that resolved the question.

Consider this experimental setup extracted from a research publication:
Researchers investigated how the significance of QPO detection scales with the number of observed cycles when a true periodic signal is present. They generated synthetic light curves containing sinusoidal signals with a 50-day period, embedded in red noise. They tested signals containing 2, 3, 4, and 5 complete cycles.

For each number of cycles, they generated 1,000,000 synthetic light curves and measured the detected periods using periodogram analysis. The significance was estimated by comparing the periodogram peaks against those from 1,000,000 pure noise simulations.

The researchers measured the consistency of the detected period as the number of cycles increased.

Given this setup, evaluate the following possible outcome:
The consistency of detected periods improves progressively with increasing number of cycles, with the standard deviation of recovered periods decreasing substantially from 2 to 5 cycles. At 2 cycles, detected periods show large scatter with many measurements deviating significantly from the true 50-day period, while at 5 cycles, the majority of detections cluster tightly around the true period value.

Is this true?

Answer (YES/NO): YES